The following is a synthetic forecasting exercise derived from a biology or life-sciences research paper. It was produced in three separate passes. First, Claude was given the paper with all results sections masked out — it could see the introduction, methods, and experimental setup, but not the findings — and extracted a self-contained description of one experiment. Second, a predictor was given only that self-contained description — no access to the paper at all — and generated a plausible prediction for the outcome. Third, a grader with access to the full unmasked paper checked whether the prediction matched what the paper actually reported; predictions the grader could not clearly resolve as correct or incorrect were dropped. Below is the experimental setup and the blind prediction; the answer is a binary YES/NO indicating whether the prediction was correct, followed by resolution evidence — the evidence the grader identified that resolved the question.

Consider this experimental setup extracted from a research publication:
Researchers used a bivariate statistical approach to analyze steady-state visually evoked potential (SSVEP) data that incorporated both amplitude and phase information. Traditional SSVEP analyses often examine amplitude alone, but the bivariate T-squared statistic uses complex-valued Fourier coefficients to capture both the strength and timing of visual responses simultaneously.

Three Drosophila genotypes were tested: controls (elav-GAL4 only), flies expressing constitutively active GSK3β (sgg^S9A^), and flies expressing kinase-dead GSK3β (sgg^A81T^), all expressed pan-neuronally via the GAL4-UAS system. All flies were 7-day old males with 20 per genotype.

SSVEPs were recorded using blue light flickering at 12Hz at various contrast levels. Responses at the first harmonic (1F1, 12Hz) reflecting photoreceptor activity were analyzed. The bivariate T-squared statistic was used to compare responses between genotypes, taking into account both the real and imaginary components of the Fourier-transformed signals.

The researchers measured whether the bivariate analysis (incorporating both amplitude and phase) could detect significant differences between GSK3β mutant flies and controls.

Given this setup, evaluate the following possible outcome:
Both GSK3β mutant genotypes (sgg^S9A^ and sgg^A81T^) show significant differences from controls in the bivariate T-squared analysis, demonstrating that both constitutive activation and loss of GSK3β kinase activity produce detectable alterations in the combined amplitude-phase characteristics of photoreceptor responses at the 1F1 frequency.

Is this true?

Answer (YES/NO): YES